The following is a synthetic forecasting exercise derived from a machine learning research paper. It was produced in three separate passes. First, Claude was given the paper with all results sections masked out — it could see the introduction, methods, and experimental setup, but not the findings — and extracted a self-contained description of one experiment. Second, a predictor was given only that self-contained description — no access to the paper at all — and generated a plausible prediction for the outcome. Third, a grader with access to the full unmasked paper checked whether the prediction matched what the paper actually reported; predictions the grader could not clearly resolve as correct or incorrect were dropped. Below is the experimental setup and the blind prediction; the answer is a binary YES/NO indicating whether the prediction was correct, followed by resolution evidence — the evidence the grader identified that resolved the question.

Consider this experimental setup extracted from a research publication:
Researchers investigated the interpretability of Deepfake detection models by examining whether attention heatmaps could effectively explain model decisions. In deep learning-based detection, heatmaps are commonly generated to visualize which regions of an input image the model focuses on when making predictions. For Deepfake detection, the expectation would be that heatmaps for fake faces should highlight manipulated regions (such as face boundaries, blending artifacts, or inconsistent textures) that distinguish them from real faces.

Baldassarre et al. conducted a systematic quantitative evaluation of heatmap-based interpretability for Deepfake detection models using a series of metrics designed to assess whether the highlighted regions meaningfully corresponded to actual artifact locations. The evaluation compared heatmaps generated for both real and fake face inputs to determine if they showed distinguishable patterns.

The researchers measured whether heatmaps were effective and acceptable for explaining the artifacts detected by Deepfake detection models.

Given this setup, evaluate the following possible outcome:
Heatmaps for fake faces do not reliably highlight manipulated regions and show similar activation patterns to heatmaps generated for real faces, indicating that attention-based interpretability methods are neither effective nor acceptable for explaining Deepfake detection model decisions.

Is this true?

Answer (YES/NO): YES